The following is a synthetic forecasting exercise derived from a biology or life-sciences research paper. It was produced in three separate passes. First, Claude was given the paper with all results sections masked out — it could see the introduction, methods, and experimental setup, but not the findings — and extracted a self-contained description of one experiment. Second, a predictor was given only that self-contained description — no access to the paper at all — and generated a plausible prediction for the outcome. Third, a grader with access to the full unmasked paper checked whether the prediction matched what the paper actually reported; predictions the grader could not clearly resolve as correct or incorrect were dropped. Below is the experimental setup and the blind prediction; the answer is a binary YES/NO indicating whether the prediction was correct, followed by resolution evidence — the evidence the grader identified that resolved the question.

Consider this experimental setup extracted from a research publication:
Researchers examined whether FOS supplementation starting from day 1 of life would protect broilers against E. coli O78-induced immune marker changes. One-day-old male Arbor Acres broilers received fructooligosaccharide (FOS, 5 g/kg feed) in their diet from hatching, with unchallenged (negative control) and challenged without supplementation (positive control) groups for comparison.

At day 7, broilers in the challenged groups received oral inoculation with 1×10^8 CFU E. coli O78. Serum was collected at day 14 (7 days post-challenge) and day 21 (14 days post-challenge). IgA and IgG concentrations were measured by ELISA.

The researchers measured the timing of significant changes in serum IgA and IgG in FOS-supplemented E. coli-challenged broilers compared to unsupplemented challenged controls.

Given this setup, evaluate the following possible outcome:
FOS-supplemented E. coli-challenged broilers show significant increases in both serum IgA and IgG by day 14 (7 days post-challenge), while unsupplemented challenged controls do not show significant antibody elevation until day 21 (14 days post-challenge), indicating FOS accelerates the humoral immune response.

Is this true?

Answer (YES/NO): NO